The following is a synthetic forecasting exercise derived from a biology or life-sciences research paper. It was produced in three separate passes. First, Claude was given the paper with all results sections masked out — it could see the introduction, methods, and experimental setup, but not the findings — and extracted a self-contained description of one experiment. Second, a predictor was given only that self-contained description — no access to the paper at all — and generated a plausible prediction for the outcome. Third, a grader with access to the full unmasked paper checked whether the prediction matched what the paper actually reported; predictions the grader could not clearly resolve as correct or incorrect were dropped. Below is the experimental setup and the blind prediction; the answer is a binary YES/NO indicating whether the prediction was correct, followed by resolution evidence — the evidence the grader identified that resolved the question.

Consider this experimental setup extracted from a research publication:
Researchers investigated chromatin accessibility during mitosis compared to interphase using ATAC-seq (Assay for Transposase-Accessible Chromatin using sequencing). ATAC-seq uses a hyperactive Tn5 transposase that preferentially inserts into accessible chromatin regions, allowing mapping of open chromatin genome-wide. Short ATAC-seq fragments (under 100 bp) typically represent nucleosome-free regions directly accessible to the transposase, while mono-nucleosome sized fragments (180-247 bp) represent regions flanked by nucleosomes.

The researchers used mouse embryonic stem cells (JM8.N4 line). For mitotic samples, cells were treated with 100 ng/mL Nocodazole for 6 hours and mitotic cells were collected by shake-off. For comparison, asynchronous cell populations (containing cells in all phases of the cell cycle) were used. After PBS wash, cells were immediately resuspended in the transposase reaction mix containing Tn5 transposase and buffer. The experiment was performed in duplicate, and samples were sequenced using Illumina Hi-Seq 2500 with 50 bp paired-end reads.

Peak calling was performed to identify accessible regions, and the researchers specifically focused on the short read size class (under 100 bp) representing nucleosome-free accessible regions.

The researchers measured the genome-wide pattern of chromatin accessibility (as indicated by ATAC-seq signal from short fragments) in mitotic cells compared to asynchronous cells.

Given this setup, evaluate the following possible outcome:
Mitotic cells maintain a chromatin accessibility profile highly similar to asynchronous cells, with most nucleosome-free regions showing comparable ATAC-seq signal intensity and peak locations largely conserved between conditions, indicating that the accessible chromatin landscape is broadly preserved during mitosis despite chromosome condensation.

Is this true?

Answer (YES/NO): YES